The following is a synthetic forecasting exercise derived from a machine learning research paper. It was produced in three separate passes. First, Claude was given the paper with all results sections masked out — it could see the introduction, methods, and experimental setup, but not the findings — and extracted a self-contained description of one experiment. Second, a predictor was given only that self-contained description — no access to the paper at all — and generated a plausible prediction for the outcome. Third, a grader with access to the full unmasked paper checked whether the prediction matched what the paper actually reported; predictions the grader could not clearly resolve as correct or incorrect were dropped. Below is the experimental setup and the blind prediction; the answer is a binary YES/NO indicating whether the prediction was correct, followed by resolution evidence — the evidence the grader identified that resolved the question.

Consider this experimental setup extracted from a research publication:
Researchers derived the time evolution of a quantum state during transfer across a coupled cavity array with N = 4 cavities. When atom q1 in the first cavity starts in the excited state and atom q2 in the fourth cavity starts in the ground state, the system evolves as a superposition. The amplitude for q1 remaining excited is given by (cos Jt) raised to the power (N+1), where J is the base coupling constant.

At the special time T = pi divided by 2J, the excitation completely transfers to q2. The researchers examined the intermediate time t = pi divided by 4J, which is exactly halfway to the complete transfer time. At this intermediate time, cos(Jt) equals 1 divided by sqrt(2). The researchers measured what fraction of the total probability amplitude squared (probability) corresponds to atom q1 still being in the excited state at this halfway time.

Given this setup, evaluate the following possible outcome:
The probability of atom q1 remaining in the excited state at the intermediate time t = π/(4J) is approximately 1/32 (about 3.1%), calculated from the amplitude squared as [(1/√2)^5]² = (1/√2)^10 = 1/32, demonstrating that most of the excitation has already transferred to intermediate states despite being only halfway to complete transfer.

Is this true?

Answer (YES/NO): YES